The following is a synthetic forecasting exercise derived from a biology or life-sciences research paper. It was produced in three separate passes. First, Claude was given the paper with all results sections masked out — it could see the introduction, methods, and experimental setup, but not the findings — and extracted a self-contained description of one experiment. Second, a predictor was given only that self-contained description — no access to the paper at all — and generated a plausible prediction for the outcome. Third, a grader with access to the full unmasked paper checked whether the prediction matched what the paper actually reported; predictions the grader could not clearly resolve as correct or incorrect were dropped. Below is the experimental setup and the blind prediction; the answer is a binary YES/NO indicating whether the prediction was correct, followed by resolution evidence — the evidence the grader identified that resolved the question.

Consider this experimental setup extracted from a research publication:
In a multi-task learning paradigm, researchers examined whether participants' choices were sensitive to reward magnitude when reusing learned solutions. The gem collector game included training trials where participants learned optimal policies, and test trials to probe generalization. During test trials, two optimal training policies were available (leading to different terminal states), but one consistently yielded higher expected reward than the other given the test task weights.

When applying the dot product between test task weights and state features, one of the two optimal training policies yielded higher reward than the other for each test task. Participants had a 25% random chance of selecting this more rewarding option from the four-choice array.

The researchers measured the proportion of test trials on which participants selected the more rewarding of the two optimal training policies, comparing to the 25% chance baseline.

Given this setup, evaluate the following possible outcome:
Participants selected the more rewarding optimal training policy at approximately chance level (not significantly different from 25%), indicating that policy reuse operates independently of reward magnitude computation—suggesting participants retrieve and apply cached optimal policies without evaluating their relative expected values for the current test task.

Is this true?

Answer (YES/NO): NO